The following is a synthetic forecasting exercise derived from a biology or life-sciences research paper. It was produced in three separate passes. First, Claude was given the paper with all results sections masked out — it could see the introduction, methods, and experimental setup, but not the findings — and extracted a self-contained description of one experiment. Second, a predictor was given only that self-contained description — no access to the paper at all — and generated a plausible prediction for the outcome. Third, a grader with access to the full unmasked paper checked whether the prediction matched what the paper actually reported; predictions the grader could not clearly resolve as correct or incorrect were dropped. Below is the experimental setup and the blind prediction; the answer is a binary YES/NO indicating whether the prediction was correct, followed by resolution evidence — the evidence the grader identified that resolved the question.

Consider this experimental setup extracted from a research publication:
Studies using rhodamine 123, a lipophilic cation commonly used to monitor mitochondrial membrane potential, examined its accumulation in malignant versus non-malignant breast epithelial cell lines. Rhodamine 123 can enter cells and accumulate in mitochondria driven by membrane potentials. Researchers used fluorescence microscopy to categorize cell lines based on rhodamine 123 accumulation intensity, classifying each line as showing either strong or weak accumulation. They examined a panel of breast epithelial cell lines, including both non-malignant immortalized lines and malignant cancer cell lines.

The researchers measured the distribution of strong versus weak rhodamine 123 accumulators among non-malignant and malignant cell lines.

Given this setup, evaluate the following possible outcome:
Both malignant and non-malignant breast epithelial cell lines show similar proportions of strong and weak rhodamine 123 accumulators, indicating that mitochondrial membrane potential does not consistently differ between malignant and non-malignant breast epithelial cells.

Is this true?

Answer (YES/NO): NO